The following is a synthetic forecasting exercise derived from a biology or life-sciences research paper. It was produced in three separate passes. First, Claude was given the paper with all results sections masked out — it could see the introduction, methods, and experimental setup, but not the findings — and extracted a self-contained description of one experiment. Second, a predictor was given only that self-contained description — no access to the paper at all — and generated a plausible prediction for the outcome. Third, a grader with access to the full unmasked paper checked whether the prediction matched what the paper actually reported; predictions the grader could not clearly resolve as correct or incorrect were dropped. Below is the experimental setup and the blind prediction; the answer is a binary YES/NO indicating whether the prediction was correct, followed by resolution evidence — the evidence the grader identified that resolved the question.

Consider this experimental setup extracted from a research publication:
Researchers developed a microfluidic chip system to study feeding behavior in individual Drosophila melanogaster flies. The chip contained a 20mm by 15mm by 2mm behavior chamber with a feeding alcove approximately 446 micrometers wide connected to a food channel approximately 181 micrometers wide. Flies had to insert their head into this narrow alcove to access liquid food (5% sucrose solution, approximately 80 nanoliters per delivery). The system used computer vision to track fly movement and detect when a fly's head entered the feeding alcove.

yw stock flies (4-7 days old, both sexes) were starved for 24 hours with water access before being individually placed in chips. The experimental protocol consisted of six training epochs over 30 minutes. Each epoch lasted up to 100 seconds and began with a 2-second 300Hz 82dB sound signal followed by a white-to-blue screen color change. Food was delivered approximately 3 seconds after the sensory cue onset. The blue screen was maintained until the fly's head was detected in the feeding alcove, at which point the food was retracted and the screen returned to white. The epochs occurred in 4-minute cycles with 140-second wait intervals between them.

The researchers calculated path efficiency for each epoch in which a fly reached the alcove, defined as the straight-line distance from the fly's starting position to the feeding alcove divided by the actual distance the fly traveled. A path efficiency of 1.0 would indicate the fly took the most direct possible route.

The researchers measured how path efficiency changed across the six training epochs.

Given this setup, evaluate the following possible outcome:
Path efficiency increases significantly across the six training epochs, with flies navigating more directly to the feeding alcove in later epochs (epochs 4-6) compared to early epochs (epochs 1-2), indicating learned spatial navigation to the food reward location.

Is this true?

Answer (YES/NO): YES